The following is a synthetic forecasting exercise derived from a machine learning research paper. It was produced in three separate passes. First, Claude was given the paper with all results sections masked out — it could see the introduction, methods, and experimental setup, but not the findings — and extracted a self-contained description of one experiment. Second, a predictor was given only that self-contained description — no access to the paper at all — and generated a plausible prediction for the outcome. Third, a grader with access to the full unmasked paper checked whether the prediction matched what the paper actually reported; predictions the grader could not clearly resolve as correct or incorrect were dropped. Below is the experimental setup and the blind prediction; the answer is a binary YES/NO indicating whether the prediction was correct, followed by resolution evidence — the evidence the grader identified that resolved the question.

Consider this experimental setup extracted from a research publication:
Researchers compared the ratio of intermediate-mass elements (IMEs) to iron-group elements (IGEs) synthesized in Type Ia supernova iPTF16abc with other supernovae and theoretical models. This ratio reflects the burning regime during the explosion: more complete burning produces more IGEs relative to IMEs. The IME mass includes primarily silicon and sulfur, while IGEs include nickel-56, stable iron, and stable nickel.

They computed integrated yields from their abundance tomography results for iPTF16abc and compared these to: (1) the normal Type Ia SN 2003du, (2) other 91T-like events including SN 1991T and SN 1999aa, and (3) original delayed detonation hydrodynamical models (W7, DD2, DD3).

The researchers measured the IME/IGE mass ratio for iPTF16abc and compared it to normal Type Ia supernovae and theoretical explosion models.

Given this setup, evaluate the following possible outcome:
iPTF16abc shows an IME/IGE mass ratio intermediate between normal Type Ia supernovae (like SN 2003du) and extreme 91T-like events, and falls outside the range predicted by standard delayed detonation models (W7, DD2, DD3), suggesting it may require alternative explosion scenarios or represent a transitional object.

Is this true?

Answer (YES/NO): NO